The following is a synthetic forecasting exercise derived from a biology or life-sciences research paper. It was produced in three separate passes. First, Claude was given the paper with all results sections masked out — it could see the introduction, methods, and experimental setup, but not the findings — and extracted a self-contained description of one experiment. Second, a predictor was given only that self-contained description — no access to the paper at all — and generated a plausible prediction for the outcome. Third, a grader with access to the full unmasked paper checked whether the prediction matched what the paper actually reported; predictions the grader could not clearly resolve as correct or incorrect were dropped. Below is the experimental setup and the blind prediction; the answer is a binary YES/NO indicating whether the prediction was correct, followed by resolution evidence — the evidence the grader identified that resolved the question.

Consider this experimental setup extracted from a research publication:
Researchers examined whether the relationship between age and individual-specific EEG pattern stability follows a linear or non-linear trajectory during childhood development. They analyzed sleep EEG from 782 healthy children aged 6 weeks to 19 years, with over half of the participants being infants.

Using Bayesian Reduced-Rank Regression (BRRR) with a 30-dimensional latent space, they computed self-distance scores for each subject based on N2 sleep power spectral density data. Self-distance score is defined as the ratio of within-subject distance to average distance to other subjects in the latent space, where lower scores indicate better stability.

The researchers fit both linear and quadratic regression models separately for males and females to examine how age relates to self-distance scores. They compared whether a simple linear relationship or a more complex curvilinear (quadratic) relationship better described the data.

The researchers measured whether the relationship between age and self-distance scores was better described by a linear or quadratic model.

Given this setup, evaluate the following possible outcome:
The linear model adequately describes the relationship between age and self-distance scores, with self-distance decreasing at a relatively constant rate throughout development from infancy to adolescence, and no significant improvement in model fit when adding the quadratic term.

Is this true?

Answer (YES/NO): NO